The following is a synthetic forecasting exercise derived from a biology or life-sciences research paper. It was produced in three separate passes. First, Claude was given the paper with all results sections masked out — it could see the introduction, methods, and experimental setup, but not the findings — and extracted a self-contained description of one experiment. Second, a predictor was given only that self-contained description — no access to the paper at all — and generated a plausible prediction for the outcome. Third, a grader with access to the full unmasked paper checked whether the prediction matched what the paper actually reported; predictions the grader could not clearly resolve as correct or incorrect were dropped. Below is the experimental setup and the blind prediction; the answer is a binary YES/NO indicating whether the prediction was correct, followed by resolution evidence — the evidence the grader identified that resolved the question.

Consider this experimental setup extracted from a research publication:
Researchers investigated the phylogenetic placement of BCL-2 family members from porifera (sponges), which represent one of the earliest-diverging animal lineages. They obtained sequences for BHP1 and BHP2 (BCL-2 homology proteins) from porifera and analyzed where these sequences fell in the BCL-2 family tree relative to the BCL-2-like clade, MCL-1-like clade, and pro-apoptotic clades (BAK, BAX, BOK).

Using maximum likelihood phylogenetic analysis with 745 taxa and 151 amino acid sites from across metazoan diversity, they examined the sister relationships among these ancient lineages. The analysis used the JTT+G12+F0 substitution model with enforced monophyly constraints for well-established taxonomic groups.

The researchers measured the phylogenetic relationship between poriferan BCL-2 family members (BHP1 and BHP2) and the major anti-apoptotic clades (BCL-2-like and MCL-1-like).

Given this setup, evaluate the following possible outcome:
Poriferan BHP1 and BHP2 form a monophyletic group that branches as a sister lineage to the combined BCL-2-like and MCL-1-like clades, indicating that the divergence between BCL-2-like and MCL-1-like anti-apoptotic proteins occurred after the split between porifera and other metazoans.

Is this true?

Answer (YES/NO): NO